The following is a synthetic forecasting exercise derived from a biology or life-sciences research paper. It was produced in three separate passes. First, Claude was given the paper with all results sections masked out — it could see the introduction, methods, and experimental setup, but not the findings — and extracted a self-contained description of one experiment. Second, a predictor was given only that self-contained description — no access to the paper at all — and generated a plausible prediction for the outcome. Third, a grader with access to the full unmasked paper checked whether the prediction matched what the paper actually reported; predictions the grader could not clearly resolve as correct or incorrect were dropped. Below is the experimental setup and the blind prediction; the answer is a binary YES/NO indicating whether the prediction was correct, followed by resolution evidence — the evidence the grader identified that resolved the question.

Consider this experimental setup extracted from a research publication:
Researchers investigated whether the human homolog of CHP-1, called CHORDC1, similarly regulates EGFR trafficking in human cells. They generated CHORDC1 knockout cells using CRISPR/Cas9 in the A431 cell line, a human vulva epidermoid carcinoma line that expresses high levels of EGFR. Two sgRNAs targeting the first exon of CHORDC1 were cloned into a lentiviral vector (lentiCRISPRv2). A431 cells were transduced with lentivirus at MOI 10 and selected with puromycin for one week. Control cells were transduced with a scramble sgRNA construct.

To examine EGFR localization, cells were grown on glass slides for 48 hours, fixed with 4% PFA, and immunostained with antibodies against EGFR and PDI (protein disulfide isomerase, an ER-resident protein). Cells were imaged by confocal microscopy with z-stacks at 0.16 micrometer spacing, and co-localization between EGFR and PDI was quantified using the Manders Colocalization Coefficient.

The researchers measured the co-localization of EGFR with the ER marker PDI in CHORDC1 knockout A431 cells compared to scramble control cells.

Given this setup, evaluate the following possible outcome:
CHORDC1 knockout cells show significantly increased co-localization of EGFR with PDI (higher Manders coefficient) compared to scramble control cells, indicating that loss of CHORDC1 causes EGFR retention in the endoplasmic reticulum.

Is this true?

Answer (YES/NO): YES